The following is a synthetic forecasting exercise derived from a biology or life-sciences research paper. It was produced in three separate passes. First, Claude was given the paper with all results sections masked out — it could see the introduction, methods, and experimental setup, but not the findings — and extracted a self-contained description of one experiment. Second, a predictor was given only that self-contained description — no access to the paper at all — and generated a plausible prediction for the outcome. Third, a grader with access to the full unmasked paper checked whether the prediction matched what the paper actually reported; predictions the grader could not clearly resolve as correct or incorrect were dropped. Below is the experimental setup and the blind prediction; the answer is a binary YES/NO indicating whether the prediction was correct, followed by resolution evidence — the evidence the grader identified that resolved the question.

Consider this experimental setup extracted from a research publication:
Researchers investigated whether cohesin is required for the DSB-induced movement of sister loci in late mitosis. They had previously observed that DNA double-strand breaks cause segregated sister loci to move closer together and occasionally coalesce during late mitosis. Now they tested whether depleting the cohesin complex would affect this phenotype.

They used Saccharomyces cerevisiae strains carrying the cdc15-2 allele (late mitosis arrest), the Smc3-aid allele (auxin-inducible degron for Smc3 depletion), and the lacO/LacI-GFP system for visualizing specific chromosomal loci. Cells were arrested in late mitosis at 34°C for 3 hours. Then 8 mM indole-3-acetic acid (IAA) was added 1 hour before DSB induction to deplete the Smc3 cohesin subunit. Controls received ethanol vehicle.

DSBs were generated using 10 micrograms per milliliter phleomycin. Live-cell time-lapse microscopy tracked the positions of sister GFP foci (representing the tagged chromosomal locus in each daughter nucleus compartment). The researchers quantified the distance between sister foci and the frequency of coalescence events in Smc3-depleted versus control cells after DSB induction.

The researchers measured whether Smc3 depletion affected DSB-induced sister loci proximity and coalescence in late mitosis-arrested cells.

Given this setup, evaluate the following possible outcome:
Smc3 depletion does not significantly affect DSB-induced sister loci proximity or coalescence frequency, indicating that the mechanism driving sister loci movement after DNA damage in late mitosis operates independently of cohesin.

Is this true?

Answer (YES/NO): NO